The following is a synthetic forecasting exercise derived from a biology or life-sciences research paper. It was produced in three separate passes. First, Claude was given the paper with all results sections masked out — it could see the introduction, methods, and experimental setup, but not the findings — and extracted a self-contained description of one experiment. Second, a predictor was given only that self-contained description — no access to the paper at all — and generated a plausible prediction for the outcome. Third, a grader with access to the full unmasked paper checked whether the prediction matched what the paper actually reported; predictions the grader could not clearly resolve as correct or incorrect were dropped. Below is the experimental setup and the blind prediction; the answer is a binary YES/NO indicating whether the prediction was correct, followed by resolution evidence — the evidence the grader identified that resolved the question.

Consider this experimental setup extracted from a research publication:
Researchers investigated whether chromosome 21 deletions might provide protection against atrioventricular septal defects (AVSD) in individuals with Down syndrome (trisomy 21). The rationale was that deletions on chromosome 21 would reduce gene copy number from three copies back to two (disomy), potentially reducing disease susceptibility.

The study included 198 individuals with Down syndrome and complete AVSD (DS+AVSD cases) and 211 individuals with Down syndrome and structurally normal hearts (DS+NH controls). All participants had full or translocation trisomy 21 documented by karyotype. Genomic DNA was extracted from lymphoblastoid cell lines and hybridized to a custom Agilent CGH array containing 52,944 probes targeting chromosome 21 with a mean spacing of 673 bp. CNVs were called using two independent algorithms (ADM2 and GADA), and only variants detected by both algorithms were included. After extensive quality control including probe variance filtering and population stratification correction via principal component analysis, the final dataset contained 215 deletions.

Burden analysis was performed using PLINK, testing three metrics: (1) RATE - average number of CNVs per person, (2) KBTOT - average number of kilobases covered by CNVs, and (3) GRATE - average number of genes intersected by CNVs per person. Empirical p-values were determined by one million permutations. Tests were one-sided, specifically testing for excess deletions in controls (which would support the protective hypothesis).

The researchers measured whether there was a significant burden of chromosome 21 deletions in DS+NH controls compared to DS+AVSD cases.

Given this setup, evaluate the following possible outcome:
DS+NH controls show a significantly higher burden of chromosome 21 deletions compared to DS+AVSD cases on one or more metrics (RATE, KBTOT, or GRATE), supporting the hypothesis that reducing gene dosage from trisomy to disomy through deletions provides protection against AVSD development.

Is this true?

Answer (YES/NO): NO